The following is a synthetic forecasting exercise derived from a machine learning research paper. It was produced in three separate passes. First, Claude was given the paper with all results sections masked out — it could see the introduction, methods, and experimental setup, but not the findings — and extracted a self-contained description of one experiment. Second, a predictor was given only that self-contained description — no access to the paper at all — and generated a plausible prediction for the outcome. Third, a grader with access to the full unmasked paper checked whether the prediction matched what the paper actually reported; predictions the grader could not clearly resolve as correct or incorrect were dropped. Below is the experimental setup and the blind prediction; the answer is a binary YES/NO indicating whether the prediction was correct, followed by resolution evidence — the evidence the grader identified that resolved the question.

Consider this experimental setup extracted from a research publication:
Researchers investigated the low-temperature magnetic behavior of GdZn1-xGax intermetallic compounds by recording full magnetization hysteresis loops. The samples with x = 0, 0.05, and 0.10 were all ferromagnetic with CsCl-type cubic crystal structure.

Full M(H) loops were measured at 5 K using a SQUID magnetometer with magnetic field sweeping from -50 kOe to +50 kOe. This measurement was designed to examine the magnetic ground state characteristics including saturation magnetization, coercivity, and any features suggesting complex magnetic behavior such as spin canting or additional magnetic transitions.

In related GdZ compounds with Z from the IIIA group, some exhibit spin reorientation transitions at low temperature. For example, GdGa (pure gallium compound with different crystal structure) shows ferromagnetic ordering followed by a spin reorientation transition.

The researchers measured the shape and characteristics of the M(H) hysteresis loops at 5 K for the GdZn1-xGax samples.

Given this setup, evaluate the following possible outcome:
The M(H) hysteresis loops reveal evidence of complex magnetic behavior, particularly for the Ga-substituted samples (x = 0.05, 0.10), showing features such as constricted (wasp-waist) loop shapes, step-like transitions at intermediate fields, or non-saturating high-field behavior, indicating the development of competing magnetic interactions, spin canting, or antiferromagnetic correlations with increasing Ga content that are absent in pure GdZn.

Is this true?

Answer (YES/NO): NO